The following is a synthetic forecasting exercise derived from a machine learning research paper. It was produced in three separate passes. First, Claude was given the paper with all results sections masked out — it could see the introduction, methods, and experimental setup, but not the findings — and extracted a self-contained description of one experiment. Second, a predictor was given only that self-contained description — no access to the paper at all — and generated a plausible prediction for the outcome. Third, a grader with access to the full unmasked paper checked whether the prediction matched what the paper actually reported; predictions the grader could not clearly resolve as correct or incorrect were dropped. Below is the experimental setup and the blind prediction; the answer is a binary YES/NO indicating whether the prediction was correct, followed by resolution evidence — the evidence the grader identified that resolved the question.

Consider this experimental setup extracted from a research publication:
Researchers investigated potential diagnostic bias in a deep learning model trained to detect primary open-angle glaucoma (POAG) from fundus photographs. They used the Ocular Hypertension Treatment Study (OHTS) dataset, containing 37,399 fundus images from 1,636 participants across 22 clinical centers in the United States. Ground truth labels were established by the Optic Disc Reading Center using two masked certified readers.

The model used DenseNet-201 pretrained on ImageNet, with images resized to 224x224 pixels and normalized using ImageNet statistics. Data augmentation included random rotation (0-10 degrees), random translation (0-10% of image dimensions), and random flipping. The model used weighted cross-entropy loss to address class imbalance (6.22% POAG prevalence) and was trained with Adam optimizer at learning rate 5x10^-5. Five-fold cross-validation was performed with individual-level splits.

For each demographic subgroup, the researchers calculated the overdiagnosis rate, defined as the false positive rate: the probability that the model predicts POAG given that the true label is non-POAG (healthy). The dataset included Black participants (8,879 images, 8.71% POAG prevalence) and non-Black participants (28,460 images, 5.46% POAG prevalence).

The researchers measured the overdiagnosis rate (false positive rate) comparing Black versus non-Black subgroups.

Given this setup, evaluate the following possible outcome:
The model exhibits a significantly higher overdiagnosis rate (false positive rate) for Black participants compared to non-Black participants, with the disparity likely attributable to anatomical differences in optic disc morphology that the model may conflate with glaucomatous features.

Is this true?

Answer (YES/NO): NO